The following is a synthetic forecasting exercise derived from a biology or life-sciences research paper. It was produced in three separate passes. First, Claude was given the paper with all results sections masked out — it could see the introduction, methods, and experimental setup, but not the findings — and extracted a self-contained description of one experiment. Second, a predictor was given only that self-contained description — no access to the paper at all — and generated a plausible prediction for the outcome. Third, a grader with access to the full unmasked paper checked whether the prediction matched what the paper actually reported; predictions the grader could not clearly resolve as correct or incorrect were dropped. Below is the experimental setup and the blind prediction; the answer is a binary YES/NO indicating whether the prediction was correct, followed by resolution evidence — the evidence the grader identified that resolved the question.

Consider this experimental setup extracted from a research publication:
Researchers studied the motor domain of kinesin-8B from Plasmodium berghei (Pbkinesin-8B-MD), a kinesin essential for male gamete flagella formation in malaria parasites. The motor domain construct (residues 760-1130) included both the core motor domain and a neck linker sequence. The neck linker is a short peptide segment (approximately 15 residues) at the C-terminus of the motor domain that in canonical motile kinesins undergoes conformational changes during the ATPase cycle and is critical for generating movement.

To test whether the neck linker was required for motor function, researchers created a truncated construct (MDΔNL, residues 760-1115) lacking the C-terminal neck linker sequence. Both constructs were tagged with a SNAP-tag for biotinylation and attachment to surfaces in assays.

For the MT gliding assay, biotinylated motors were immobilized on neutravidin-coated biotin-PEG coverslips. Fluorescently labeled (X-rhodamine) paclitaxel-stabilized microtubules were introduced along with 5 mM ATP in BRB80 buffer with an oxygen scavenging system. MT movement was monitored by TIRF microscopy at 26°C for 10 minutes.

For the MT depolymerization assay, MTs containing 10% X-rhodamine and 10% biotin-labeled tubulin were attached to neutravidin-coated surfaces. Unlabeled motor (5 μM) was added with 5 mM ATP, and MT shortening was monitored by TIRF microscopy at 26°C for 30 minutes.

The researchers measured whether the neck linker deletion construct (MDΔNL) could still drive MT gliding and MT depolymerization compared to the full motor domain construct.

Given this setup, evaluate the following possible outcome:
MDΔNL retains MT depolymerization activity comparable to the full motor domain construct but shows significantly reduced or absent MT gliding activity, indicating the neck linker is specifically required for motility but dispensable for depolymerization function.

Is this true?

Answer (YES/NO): NO